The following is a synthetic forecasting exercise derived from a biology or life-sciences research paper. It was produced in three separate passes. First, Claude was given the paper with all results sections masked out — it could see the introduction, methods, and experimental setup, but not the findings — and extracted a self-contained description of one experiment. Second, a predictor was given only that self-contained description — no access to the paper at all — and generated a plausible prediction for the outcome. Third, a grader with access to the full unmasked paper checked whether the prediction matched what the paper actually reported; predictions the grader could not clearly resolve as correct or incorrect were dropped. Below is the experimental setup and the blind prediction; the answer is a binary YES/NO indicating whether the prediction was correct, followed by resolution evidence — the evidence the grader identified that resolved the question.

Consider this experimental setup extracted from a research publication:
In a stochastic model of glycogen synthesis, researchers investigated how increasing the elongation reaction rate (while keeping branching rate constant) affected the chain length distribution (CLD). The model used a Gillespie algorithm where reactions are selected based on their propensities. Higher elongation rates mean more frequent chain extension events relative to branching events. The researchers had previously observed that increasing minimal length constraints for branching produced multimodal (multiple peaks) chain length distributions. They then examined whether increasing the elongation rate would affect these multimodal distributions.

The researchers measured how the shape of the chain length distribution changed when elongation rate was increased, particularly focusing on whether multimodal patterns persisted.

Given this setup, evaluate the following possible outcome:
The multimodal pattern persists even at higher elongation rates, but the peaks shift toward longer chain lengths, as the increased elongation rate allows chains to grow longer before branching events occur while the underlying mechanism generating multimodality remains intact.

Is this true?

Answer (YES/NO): NO